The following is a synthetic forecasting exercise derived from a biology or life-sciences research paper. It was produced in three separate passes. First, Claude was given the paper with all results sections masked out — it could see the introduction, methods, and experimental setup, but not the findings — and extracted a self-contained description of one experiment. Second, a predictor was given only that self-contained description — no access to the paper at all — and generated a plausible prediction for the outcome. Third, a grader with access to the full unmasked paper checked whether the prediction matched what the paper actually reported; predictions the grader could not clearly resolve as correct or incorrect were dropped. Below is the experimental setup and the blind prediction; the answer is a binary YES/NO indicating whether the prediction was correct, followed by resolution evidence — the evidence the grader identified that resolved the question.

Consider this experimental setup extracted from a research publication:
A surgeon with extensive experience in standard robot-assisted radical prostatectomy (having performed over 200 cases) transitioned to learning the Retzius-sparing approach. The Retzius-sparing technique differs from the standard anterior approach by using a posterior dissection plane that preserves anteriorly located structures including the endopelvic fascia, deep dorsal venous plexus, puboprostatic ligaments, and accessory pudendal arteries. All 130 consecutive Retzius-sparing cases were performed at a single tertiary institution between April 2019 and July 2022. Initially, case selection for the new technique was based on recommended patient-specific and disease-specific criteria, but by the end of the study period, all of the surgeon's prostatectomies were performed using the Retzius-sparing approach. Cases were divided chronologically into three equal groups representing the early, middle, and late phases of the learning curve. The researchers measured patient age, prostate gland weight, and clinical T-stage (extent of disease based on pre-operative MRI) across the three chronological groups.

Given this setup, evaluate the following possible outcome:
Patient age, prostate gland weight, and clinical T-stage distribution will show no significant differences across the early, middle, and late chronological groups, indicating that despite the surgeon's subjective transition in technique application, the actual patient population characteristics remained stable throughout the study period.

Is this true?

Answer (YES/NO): NO